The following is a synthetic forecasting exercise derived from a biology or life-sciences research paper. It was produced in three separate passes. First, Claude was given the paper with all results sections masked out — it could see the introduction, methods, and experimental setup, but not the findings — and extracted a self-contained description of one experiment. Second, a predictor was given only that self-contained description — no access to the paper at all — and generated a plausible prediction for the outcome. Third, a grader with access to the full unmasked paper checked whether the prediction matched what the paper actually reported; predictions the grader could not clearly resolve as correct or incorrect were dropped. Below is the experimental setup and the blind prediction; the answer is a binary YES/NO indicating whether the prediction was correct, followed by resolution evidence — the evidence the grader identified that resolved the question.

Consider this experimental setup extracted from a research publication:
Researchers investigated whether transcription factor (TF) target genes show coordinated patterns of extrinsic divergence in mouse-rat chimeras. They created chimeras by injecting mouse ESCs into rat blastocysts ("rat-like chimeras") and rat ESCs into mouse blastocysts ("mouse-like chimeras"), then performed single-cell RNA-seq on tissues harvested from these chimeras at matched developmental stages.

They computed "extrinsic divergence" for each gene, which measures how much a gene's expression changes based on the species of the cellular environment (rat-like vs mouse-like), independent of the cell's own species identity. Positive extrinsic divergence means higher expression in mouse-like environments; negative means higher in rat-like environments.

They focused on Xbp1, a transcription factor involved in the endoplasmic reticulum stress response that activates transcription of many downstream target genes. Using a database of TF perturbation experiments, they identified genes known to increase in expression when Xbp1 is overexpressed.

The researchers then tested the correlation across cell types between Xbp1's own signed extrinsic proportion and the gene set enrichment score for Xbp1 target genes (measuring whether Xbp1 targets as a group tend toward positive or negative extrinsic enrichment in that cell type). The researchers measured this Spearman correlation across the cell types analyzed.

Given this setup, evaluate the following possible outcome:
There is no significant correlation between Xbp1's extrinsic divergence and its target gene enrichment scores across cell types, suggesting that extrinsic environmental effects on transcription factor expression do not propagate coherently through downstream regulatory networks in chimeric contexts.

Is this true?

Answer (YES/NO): NO